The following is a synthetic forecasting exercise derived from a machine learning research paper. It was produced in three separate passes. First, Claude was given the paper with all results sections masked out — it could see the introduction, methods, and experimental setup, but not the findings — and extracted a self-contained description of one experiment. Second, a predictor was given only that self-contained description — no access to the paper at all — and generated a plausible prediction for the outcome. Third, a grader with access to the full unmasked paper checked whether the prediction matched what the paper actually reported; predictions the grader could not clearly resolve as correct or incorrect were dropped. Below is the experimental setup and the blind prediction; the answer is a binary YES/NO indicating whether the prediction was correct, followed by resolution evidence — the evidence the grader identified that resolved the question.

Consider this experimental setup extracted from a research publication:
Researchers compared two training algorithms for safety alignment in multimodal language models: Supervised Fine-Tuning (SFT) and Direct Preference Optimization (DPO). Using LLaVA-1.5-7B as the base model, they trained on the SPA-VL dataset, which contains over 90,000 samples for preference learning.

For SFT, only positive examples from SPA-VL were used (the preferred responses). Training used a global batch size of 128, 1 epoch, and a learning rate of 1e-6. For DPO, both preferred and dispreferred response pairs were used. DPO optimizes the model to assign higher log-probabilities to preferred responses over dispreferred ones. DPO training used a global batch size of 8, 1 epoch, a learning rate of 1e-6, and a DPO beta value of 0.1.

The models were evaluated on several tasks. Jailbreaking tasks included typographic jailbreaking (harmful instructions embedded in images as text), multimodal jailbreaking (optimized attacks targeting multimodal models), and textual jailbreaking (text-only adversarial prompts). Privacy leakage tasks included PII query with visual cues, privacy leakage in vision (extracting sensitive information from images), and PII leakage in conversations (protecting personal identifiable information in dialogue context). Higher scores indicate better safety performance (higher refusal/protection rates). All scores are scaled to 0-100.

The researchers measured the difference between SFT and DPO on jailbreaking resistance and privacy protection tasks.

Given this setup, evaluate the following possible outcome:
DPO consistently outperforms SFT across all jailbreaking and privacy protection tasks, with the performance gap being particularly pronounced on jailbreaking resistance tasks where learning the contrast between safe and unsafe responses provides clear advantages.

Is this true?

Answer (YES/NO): NO